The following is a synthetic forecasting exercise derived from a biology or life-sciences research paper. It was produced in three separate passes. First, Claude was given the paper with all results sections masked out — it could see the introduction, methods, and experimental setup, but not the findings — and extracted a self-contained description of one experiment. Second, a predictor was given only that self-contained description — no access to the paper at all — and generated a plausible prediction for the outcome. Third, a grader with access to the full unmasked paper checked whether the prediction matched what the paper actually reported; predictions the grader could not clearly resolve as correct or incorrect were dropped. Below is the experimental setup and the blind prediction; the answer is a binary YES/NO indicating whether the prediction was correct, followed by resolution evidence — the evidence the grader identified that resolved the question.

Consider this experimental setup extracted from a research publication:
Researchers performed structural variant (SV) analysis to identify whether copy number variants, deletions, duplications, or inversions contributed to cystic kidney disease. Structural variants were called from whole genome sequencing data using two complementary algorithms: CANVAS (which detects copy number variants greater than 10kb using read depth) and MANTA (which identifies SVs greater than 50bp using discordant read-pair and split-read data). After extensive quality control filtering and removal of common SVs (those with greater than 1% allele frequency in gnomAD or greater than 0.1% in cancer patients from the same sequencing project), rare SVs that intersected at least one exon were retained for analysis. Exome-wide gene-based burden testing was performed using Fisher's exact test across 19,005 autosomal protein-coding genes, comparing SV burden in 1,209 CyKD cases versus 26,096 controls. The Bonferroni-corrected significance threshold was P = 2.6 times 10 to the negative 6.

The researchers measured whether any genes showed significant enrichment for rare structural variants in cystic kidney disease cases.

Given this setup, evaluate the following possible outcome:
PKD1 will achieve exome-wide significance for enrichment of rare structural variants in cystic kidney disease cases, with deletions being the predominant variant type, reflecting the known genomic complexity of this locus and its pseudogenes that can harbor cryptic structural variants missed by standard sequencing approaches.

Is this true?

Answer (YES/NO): YES